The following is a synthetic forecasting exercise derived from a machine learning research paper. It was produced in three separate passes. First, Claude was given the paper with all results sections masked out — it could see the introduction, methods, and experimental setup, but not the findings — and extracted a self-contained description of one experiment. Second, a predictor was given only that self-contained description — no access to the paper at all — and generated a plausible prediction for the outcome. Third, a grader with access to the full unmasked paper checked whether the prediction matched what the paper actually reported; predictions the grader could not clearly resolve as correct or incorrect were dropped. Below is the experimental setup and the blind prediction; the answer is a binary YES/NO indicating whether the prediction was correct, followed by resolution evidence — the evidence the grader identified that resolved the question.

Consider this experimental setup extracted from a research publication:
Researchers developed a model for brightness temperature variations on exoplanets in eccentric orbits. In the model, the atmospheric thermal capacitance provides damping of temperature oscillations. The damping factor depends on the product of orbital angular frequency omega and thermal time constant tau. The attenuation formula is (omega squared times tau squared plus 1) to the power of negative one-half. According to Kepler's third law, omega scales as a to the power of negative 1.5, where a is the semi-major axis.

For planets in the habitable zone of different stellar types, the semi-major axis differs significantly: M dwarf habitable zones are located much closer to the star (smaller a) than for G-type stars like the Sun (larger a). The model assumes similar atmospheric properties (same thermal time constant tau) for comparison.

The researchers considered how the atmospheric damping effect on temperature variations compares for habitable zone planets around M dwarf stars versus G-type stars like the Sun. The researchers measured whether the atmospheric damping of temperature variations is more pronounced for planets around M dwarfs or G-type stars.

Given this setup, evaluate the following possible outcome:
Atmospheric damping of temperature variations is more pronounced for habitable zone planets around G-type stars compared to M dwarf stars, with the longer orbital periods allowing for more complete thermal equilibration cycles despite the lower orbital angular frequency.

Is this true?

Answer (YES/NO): NO